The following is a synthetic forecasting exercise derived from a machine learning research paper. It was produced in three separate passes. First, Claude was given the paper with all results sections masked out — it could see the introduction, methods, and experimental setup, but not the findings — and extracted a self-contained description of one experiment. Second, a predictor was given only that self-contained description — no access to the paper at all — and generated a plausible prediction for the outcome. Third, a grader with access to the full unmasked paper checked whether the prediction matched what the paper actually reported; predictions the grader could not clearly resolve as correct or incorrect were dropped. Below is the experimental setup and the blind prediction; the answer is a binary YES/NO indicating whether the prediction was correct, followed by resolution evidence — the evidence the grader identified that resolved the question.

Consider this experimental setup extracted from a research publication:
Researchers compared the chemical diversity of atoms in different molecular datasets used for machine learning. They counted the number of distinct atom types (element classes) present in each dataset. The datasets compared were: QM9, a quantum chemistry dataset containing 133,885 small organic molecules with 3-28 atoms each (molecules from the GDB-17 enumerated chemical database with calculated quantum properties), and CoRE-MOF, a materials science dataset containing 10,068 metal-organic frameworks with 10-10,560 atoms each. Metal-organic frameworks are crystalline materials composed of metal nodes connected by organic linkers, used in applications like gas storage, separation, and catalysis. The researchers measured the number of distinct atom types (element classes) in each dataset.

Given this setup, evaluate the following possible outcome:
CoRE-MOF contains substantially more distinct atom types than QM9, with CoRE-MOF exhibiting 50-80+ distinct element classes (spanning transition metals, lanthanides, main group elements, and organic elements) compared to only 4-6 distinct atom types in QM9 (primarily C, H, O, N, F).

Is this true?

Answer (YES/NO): YES